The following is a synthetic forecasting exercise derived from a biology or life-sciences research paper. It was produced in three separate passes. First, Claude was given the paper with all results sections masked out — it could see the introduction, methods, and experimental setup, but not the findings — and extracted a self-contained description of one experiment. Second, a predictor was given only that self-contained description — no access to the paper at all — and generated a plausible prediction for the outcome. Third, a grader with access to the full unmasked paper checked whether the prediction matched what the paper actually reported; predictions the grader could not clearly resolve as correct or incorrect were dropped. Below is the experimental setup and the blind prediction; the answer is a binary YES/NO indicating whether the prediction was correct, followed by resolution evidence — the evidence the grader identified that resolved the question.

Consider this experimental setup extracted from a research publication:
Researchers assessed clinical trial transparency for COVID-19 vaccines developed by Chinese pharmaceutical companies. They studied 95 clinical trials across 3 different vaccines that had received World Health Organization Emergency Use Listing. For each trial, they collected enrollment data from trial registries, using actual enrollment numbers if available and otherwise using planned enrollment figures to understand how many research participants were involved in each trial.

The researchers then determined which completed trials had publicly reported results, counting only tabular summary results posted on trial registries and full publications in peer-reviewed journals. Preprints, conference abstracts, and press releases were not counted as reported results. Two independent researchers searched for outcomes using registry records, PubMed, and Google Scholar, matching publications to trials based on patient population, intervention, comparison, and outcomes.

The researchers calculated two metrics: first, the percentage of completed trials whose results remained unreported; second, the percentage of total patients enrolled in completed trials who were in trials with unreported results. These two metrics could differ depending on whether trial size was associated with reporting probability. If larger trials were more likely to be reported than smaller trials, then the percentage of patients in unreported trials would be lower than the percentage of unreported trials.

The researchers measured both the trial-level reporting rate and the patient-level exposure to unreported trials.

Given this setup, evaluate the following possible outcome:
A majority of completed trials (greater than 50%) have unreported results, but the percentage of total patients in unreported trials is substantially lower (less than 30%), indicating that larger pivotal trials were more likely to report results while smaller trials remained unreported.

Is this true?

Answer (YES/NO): NO